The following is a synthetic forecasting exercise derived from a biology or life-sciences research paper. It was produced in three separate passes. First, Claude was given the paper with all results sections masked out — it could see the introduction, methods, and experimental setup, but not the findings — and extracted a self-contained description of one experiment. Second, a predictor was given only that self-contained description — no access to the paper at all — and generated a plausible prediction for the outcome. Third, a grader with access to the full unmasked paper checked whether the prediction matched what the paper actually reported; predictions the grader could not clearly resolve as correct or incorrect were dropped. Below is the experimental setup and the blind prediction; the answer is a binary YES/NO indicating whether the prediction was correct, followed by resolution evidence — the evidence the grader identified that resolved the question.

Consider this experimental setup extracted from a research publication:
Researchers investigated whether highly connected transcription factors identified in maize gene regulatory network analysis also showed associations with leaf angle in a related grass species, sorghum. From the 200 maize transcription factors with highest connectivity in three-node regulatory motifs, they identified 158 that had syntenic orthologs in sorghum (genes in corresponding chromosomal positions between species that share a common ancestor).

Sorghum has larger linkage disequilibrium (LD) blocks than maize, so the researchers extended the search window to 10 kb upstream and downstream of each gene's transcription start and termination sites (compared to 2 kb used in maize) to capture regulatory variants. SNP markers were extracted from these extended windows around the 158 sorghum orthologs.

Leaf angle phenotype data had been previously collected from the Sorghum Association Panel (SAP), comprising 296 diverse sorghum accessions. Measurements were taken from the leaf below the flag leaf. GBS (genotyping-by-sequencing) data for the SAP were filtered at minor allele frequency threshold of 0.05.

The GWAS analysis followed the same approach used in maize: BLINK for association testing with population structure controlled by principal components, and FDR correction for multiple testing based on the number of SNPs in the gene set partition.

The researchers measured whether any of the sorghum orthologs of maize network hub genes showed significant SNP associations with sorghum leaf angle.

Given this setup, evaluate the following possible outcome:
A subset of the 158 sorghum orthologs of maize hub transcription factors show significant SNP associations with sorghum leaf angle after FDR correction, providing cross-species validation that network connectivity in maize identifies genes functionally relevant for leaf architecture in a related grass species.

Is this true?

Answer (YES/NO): YES